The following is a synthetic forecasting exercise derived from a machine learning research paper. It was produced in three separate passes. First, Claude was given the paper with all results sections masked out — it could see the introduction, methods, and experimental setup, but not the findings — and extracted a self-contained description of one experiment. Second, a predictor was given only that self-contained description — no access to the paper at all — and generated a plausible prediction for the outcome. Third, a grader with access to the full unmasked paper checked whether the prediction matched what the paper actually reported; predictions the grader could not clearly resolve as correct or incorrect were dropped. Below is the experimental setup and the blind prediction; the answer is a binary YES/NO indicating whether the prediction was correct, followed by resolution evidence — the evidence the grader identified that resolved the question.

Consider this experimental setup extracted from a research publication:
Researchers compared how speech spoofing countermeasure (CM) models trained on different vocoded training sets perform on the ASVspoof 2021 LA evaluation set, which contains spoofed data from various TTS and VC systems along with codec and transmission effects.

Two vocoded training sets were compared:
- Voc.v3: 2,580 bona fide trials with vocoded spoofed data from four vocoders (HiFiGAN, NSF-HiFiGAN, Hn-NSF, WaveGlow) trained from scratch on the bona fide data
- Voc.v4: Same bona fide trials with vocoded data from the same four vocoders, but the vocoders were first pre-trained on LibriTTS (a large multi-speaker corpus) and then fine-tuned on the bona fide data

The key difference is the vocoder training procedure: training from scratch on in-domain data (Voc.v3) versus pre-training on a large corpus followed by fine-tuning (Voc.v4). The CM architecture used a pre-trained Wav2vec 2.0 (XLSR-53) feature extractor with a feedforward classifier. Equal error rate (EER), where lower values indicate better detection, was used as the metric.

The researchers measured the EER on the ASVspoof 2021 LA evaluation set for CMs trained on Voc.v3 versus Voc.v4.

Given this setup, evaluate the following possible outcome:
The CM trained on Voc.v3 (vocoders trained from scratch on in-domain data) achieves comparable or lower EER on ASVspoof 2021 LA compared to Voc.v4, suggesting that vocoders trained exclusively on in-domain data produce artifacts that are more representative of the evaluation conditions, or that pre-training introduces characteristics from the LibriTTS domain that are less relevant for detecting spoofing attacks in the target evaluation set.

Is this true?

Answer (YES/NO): YES